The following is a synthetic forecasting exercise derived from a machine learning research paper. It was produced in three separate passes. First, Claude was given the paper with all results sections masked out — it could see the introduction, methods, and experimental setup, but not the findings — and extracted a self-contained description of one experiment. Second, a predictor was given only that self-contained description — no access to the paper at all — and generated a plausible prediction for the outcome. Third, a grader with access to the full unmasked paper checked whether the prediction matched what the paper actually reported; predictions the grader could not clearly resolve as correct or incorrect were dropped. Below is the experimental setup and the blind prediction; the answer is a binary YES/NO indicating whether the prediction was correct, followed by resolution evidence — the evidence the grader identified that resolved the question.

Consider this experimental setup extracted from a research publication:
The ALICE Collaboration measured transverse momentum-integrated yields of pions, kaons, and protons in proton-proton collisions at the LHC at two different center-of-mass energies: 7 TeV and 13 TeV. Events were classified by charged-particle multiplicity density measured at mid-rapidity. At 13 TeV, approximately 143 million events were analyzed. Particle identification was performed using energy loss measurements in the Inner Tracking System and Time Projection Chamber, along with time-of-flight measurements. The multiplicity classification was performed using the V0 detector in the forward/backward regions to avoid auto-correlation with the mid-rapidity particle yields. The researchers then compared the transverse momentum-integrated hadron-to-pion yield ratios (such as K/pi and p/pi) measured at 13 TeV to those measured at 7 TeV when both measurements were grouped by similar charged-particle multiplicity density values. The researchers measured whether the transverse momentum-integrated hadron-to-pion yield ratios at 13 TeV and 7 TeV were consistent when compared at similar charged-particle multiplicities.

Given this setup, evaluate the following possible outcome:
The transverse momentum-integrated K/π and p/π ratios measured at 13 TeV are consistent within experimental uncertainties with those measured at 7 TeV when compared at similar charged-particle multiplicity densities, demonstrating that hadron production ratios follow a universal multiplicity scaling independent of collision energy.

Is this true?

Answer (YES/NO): YES